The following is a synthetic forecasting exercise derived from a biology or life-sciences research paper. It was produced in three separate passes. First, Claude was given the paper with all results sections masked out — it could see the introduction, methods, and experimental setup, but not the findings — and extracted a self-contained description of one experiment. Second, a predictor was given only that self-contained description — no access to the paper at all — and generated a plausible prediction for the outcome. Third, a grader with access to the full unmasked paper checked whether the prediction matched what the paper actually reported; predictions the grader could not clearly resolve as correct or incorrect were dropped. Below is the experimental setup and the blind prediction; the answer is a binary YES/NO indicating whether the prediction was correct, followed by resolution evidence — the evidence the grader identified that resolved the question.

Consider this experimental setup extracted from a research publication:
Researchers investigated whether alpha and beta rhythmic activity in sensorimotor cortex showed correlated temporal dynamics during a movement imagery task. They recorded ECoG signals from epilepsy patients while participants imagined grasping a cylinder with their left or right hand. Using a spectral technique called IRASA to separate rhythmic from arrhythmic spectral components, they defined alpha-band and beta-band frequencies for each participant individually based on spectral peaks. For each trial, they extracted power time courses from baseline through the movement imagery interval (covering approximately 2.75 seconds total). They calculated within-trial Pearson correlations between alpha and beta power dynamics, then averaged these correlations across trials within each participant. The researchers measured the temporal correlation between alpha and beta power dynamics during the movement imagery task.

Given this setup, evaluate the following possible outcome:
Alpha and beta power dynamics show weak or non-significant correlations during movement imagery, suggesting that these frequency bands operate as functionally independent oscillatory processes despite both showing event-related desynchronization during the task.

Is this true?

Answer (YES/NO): YES